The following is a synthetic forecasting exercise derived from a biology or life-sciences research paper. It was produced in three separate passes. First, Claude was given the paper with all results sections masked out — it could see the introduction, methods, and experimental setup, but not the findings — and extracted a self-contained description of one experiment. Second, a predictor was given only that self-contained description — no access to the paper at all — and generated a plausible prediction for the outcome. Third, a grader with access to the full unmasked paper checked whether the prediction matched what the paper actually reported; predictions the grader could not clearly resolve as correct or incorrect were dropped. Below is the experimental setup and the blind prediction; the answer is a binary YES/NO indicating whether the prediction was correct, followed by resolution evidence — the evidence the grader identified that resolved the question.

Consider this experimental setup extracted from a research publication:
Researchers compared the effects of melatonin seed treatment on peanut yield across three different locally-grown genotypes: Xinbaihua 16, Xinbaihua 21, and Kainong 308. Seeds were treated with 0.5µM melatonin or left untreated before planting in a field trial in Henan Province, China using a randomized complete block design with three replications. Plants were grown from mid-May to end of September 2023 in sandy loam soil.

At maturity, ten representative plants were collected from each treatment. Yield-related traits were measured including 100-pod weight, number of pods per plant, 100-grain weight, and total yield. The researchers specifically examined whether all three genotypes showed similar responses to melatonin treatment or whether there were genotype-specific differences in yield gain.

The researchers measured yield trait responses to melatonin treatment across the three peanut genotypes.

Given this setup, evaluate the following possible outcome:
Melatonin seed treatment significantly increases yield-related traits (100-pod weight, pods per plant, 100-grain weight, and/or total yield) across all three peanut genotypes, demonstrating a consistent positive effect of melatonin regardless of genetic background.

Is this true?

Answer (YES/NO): NO